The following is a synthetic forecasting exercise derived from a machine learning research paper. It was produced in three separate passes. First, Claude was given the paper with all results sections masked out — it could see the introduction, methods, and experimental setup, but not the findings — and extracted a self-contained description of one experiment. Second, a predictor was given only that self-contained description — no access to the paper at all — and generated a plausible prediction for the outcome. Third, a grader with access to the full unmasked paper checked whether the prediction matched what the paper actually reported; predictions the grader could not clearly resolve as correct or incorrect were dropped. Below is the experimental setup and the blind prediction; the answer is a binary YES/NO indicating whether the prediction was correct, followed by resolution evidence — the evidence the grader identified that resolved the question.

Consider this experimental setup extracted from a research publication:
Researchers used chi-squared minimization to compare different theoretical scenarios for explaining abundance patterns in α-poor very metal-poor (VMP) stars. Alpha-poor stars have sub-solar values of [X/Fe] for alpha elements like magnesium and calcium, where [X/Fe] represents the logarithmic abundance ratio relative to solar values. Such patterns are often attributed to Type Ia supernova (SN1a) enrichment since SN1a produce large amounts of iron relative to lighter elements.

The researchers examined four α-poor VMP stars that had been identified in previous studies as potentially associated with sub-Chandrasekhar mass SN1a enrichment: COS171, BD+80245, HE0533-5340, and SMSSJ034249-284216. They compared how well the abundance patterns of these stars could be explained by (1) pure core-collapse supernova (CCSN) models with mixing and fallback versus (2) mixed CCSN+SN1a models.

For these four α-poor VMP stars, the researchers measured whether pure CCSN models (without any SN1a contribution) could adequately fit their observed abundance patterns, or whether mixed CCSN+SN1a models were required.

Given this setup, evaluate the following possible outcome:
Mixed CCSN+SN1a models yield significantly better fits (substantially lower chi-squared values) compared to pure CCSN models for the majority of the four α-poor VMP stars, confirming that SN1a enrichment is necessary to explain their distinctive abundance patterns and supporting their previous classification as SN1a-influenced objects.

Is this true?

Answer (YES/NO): NO